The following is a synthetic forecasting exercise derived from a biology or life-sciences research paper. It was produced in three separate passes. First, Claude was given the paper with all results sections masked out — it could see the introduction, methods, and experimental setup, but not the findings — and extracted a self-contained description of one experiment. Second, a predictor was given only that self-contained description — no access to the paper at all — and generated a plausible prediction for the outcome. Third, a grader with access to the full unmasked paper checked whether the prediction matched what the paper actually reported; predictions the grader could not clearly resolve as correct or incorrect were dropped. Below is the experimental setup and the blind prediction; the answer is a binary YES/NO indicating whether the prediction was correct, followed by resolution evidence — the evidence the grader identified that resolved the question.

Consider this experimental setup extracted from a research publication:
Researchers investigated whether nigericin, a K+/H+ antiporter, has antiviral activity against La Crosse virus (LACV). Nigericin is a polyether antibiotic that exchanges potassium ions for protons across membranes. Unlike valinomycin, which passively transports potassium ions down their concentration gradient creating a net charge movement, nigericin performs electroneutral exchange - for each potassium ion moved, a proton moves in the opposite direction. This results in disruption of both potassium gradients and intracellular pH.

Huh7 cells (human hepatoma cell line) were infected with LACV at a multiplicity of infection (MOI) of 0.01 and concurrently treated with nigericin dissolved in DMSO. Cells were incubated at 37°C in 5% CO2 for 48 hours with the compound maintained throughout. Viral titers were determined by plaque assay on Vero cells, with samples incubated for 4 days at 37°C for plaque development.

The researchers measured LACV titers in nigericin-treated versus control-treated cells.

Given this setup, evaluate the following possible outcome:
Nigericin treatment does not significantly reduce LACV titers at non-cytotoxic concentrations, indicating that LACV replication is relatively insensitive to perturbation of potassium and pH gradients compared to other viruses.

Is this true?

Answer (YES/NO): NO